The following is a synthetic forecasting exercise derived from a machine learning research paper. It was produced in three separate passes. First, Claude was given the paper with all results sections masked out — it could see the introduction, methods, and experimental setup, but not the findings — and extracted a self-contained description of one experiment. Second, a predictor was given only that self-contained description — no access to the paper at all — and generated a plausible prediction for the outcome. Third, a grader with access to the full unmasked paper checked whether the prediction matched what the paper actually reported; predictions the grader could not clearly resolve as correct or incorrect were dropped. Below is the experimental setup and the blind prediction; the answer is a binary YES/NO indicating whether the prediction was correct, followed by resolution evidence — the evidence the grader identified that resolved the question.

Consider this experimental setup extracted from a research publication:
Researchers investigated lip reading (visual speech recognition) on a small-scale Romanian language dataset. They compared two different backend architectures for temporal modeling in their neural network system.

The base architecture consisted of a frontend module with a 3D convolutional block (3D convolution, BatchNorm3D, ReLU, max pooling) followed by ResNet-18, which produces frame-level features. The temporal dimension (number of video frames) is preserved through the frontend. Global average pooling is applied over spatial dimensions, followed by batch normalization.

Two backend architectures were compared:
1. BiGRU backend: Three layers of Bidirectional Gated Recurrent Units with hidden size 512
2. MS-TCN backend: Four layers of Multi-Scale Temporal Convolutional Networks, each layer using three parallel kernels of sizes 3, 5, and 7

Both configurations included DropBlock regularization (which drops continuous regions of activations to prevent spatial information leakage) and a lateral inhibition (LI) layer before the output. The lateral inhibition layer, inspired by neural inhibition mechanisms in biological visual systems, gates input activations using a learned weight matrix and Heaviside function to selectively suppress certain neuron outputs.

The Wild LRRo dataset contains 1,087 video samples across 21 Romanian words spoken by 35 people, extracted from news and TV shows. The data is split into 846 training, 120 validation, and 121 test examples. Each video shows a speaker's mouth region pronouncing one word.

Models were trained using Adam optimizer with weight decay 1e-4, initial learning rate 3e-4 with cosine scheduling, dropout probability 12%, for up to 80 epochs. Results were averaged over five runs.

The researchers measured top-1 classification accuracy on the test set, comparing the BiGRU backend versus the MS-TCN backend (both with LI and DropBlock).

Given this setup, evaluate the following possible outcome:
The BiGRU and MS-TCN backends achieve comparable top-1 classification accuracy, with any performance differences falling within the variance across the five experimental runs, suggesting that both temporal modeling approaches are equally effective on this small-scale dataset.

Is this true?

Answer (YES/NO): NO